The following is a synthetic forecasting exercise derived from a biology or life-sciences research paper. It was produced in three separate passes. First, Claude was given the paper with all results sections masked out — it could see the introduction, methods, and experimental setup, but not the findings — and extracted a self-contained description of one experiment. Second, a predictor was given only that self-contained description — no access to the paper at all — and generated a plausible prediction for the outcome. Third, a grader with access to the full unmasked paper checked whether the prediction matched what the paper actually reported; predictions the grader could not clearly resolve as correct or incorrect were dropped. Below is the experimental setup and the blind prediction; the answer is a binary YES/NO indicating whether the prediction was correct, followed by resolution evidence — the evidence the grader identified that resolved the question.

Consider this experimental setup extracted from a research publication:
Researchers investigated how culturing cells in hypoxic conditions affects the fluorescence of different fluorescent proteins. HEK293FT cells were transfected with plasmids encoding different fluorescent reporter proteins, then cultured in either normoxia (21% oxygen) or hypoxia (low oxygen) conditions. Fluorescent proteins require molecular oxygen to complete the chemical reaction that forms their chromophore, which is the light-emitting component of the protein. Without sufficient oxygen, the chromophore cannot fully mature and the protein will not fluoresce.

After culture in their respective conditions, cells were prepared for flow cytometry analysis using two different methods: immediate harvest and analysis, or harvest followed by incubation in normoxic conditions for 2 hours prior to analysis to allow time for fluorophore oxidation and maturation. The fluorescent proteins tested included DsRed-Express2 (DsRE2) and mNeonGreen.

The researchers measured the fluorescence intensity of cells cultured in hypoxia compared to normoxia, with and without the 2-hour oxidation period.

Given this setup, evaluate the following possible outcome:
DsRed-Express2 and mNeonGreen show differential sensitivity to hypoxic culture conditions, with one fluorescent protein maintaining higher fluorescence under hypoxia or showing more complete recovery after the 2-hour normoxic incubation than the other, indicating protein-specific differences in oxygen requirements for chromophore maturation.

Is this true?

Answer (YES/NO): YES